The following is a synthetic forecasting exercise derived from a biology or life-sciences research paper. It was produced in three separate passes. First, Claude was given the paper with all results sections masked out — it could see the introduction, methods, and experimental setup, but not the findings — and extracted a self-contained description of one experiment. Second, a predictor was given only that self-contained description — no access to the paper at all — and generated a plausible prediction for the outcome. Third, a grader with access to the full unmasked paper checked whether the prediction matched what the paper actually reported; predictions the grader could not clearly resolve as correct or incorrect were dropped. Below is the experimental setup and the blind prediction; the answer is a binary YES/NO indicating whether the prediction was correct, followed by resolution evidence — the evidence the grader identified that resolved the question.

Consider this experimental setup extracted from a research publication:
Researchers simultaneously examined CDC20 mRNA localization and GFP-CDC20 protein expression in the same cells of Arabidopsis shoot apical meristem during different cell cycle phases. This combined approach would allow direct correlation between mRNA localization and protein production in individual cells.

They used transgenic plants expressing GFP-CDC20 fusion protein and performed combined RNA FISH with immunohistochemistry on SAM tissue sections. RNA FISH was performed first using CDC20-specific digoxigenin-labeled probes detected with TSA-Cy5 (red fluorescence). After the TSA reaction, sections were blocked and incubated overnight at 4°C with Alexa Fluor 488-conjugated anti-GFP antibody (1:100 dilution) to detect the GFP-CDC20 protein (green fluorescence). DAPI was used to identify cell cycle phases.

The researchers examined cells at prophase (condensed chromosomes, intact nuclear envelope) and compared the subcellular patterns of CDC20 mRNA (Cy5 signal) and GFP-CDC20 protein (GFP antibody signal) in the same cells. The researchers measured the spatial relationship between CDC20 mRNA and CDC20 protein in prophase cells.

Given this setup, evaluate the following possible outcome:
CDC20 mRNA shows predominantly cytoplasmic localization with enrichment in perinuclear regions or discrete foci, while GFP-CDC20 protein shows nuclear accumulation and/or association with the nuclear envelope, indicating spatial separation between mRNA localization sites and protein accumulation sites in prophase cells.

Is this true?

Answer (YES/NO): NO